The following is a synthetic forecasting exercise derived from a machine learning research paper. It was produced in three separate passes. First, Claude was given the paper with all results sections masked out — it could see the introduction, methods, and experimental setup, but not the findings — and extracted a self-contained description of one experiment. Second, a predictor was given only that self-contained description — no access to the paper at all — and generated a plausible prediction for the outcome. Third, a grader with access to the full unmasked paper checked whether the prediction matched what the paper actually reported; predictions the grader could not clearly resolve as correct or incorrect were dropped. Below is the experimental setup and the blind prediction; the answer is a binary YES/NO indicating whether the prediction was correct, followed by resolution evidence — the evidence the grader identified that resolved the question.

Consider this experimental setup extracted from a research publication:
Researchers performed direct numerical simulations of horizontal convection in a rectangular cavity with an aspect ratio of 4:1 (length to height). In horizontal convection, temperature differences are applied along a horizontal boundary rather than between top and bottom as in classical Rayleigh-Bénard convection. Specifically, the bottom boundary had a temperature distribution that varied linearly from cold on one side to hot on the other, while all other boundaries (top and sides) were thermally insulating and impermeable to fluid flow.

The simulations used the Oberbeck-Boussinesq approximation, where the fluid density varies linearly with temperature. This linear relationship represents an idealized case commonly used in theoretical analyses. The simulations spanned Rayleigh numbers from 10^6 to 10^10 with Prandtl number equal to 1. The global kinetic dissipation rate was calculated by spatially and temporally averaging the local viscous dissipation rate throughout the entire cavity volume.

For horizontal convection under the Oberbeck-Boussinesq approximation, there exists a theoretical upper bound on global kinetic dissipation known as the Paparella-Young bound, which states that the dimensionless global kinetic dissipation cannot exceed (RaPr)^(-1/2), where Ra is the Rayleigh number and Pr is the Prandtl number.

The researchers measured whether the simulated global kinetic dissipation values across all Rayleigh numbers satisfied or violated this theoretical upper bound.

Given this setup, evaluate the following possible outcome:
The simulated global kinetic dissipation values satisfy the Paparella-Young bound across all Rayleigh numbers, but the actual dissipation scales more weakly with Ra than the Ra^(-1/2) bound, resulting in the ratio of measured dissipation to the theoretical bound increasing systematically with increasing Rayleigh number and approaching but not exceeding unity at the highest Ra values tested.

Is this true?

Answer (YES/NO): NO